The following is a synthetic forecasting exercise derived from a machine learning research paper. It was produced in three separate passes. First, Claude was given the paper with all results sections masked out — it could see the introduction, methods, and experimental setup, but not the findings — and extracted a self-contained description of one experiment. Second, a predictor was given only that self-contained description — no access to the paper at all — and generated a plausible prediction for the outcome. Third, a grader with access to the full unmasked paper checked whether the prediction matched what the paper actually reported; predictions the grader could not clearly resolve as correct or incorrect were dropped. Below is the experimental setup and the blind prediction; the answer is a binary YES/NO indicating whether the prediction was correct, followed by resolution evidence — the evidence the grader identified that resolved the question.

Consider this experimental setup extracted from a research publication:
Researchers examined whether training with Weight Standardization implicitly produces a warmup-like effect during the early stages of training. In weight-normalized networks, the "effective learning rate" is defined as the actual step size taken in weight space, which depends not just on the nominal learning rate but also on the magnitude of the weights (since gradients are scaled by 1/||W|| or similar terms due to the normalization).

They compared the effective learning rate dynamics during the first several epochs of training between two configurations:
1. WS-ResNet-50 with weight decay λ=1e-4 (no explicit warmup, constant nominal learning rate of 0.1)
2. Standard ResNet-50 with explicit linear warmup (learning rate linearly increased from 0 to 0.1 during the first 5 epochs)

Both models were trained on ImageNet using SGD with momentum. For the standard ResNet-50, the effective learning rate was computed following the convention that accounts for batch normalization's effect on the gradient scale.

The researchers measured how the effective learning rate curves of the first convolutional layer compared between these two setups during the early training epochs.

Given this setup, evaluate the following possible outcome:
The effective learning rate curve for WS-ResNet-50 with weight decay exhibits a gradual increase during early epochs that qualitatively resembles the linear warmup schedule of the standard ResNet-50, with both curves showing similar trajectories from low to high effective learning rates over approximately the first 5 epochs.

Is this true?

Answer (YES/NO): YES